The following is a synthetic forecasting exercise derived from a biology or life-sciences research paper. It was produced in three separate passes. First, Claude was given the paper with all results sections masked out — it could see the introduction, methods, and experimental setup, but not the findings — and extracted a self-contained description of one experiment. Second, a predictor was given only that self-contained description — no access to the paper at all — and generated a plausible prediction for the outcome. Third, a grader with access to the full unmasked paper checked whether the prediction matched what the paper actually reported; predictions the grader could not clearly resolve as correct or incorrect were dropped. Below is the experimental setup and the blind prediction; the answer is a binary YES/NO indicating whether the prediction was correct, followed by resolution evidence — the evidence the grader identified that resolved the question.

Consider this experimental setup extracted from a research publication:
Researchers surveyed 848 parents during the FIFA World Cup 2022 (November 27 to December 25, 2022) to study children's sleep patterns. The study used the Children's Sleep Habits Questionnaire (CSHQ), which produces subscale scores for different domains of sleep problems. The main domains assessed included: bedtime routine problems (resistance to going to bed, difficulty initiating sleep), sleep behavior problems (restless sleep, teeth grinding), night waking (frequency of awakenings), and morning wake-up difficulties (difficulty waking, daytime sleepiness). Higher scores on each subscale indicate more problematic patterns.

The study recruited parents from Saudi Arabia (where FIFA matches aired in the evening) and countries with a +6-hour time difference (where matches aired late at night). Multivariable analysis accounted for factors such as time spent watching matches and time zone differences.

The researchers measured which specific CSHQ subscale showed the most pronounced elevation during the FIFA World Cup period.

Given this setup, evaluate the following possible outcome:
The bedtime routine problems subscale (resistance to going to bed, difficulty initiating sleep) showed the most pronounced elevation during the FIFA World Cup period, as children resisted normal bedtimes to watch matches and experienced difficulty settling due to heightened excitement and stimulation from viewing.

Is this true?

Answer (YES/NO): NO